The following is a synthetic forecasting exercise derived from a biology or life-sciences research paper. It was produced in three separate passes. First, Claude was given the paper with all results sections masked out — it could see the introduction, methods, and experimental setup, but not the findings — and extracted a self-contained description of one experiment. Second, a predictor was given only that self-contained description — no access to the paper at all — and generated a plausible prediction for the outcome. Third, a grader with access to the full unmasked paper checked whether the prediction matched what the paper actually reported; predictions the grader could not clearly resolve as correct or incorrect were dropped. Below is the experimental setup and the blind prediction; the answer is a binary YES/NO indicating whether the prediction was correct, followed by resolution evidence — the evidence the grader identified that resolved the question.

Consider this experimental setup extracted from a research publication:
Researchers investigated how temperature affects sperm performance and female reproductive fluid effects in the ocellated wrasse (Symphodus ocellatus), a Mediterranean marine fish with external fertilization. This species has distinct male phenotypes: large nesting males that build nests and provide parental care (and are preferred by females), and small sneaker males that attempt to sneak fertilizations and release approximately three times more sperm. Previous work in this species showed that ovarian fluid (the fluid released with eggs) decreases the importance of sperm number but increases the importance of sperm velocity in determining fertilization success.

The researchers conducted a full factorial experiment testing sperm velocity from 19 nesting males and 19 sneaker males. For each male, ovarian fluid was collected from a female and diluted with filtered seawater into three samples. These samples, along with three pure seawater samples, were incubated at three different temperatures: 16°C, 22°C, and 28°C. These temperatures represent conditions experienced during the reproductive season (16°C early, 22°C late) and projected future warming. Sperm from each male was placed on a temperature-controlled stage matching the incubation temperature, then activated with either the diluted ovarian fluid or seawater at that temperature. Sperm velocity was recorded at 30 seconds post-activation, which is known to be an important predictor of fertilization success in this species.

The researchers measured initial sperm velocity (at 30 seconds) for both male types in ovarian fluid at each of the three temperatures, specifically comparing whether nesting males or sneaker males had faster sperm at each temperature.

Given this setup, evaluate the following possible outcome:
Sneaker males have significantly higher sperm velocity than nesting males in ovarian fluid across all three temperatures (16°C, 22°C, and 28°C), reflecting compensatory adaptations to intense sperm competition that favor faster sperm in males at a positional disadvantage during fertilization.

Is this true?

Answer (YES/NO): NO